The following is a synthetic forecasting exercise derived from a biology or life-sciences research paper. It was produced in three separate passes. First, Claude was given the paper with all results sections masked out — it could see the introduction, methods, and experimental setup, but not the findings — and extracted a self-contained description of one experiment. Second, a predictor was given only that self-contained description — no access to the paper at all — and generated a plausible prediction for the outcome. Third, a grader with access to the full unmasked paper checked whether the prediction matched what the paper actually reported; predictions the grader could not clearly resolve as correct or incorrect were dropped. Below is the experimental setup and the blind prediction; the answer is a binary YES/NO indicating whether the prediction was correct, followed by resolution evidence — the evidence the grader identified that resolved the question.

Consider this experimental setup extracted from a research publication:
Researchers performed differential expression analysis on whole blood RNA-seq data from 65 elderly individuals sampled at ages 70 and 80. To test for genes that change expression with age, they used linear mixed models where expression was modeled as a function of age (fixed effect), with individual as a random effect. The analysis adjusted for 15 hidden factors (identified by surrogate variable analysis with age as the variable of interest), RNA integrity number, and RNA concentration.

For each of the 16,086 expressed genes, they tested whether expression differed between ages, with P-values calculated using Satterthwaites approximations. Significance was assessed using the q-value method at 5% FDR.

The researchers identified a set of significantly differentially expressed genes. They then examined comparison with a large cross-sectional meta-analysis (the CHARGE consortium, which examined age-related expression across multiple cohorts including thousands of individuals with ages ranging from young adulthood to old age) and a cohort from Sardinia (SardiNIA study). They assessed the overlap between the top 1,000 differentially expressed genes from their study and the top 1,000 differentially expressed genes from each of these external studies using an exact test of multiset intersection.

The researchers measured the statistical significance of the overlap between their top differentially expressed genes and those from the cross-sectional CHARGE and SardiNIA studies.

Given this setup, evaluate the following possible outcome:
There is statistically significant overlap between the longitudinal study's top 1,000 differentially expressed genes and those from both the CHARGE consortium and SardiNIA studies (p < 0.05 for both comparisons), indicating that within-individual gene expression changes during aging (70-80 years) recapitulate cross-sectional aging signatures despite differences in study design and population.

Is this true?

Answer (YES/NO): YES